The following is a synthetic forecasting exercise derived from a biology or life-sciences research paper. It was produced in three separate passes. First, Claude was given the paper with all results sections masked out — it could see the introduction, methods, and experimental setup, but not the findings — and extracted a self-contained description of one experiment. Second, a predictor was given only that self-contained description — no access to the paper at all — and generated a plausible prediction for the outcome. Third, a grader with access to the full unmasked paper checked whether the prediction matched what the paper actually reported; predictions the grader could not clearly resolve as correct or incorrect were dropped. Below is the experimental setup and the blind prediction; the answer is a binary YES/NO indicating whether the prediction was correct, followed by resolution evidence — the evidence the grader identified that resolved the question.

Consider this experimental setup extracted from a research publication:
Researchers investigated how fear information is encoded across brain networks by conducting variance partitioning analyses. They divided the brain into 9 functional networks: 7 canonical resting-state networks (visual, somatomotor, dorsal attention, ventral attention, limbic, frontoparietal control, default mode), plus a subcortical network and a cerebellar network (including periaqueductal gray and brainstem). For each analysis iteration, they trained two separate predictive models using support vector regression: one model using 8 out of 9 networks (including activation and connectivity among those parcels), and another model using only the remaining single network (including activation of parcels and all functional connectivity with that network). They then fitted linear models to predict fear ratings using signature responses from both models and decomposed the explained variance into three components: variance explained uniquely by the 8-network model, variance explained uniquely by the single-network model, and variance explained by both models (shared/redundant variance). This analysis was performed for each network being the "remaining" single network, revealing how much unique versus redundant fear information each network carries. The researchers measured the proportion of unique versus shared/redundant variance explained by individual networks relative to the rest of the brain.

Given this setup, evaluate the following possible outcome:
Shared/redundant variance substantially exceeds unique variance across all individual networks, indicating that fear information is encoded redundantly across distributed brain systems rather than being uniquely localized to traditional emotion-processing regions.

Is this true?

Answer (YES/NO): YES